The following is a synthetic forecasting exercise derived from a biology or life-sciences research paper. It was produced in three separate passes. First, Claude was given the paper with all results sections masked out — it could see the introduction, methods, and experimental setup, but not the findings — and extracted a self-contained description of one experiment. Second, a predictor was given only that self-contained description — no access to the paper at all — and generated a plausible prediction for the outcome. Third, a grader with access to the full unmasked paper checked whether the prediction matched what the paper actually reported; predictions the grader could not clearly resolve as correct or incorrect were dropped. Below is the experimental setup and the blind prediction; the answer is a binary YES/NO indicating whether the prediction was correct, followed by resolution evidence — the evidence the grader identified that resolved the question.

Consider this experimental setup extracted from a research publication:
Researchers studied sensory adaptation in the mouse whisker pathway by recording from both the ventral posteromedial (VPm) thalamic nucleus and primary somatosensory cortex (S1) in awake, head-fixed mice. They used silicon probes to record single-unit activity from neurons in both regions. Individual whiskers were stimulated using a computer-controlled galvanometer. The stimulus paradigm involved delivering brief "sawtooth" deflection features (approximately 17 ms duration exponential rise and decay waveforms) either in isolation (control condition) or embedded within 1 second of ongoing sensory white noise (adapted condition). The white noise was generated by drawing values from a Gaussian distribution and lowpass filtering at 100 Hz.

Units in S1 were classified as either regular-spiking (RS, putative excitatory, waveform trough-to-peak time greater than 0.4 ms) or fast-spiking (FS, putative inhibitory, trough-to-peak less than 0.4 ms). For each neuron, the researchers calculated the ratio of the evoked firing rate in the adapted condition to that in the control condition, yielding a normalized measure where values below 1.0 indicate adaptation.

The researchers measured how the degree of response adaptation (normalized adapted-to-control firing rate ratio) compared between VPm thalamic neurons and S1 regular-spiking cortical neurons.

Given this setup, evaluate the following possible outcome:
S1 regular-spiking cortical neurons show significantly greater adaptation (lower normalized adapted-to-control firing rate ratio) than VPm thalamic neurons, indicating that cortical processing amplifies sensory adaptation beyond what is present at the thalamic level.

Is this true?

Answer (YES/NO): YES